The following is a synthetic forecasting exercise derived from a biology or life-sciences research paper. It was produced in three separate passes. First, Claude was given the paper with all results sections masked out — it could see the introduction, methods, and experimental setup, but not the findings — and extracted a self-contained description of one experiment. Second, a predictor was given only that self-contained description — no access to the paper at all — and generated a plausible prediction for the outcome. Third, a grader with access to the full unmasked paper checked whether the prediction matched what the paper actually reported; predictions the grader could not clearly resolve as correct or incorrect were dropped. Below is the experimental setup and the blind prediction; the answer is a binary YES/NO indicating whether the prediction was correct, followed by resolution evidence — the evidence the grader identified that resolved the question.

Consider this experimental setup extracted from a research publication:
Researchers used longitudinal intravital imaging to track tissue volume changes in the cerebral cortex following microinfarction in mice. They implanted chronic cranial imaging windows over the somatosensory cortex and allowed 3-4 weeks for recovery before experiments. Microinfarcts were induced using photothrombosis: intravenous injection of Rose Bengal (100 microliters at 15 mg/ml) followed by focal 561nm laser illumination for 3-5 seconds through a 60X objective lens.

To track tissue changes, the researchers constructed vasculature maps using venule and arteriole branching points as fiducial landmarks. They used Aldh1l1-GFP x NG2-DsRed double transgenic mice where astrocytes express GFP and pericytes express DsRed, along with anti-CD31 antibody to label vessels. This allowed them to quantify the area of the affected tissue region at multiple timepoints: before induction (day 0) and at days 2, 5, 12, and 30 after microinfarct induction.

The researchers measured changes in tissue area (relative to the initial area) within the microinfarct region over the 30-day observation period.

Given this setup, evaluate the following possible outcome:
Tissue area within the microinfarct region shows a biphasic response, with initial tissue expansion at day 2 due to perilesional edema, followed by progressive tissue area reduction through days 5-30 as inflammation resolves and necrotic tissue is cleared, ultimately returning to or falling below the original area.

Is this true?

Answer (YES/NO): YES